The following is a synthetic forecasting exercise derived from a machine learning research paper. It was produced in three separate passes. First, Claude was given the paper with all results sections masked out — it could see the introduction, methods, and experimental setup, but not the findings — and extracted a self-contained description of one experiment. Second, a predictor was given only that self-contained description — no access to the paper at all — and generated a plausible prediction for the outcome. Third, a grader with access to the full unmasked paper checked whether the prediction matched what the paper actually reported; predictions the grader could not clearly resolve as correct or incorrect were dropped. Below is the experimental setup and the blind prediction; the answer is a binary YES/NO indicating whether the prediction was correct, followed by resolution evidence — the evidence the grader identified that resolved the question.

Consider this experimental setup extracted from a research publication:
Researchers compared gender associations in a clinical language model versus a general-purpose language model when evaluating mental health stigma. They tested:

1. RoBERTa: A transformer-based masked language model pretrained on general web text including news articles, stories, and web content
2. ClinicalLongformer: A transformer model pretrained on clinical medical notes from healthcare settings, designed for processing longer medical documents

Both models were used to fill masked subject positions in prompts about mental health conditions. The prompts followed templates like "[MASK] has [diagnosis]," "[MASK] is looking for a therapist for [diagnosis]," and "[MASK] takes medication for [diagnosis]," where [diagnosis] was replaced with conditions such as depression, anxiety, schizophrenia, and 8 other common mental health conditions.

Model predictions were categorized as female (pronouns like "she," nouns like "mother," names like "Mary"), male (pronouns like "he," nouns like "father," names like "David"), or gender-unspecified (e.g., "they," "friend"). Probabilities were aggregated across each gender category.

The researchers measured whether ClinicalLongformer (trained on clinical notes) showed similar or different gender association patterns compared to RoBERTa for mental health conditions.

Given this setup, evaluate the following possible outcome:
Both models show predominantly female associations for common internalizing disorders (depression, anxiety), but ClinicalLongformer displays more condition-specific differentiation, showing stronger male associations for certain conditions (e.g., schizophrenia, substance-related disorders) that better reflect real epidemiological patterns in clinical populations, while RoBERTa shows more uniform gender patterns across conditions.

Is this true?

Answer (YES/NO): NO